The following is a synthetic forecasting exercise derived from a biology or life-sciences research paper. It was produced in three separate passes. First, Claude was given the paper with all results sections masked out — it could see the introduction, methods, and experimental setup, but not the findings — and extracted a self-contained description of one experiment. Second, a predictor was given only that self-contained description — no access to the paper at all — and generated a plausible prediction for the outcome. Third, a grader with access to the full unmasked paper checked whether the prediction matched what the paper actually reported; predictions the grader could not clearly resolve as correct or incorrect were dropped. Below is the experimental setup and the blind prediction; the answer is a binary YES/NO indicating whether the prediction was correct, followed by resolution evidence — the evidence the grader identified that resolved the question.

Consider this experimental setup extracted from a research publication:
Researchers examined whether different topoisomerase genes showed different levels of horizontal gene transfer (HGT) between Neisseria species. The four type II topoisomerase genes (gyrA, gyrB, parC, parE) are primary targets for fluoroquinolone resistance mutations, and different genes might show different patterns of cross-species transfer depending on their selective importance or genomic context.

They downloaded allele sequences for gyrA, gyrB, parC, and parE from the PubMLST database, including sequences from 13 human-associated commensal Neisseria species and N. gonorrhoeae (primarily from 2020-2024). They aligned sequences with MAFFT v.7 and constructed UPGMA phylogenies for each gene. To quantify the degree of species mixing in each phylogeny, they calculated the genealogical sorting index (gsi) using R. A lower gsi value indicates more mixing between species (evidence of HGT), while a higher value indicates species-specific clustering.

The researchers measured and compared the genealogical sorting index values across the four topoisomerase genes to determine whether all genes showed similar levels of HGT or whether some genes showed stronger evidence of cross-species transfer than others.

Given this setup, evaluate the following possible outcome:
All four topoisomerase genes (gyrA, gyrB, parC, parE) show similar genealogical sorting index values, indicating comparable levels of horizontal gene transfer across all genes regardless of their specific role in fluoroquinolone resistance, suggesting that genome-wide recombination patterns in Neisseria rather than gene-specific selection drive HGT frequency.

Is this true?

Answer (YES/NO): NO